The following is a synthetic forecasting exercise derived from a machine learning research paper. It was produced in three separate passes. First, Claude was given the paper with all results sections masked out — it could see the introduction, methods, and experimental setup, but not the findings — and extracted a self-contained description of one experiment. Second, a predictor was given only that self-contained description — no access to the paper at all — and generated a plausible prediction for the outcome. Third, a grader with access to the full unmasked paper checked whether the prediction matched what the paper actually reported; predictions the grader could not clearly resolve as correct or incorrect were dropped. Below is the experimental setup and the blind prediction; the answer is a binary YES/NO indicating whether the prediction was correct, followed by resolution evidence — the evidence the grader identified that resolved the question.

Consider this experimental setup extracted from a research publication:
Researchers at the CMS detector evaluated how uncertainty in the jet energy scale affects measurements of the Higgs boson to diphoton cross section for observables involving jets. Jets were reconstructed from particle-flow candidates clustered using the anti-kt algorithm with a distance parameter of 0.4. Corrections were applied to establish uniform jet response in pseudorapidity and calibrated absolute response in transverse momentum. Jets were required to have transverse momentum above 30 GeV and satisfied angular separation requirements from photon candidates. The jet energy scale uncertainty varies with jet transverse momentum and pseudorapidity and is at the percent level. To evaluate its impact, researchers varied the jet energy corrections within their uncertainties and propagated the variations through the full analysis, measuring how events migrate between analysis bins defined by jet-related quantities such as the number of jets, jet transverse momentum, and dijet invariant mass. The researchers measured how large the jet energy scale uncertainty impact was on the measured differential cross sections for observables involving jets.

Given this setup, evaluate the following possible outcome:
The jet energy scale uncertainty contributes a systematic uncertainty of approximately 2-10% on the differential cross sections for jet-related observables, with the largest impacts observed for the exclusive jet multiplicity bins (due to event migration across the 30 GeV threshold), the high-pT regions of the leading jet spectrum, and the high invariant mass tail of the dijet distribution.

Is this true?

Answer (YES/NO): NO